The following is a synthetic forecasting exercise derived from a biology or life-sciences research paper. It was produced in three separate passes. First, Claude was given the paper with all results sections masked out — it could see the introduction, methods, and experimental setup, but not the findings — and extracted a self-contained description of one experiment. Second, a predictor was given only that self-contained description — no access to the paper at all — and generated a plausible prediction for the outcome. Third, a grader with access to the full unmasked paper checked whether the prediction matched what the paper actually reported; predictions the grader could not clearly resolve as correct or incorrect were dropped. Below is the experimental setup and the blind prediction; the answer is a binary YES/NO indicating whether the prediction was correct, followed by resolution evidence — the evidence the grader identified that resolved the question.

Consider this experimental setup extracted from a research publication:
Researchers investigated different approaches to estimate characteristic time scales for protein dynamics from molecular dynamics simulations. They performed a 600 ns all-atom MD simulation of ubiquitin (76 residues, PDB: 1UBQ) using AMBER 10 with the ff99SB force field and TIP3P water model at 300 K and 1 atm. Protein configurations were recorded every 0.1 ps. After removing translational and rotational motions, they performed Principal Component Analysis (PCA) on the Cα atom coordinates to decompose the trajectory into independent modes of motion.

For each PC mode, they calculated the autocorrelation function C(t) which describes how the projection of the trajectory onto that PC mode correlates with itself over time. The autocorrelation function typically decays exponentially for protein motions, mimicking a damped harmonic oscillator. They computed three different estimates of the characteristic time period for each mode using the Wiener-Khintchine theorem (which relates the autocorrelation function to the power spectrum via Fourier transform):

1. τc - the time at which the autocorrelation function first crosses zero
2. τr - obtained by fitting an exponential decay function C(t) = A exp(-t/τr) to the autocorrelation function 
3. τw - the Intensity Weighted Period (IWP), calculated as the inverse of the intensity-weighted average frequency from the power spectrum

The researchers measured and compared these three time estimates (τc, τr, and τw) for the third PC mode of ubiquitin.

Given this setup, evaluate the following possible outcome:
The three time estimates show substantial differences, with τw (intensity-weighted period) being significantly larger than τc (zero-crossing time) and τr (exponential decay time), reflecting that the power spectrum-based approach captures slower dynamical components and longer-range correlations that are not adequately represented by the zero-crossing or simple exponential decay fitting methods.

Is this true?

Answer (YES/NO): YES